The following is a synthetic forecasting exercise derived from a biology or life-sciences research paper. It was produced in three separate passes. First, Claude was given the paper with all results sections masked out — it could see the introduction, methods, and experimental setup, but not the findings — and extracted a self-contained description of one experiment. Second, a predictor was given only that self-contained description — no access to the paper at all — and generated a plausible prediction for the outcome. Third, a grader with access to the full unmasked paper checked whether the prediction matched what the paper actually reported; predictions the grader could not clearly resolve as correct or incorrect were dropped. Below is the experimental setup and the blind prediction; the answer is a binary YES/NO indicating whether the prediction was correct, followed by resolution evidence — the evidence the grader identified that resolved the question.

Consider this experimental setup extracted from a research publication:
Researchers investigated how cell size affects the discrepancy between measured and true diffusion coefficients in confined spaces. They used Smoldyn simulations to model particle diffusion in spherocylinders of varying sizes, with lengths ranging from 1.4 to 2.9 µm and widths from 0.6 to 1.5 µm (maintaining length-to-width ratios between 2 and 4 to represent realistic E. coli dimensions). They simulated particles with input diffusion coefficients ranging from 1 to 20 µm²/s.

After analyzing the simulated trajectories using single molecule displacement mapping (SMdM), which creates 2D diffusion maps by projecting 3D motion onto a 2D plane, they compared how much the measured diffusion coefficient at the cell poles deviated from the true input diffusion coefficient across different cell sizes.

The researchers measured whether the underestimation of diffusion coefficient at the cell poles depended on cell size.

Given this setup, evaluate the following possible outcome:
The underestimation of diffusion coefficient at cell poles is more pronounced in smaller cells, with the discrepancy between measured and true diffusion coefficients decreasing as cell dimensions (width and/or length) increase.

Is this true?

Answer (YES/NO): YES